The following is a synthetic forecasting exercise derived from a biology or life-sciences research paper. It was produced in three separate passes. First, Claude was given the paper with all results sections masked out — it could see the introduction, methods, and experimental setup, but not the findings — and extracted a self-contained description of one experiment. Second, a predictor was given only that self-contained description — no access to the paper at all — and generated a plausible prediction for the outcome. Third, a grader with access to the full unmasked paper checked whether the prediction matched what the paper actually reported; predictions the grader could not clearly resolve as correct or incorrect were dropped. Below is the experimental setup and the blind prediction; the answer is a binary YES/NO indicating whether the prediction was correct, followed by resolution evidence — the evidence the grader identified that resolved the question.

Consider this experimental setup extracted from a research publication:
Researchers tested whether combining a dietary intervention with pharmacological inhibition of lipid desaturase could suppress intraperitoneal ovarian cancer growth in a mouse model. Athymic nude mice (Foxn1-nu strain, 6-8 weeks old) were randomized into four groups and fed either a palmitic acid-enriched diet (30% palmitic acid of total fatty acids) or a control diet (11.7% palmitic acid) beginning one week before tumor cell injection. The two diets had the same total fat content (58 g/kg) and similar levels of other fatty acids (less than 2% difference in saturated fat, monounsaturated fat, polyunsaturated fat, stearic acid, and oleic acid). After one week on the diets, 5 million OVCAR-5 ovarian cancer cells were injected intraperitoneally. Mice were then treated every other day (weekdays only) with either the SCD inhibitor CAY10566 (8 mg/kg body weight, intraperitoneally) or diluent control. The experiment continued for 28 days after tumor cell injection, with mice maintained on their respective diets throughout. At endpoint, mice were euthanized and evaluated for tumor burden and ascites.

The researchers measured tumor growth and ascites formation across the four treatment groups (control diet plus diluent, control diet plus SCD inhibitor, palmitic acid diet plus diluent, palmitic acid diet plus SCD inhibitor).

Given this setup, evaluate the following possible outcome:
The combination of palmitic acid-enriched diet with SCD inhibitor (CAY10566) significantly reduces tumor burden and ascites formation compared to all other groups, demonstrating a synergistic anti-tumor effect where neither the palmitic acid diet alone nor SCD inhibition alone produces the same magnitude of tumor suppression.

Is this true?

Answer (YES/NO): NO